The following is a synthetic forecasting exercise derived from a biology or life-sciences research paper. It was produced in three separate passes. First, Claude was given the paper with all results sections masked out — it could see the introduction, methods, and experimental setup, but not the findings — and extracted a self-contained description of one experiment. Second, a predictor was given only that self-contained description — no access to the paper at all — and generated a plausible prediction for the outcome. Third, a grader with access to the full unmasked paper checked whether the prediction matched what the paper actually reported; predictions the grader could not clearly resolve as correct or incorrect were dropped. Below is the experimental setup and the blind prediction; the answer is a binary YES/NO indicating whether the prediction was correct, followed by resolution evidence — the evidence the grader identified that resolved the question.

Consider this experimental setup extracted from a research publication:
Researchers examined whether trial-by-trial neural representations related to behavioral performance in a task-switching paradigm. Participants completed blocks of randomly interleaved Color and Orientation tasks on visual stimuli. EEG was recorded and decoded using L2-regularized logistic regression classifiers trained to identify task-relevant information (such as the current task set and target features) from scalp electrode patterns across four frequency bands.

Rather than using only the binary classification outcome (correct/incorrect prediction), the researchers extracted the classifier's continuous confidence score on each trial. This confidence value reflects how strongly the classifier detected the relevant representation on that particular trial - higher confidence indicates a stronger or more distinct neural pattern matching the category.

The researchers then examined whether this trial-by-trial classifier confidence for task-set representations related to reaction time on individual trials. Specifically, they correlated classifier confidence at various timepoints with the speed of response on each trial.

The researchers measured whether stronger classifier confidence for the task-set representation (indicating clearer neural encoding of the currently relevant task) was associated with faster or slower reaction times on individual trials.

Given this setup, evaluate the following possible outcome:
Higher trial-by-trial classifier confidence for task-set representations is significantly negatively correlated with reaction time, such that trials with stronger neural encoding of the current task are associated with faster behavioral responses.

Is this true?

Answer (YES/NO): YES